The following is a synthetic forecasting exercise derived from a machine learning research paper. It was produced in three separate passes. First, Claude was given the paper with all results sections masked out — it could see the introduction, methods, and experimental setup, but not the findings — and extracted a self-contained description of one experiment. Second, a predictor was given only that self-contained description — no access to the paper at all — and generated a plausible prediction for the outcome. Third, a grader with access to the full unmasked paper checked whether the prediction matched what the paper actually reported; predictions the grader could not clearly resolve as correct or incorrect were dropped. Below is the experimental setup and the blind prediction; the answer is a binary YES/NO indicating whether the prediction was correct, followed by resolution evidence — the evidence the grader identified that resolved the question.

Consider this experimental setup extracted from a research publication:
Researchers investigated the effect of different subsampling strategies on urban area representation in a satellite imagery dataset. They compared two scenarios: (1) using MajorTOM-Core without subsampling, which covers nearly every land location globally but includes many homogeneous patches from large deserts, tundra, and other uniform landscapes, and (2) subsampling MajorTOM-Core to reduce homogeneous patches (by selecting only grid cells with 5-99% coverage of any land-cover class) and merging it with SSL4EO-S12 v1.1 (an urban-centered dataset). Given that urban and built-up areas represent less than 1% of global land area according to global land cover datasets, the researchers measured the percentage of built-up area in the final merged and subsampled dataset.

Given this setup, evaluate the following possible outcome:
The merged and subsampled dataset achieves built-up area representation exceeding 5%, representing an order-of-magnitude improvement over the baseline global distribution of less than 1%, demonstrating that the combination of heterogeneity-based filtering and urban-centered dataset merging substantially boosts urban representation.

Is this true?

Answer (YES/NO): NO